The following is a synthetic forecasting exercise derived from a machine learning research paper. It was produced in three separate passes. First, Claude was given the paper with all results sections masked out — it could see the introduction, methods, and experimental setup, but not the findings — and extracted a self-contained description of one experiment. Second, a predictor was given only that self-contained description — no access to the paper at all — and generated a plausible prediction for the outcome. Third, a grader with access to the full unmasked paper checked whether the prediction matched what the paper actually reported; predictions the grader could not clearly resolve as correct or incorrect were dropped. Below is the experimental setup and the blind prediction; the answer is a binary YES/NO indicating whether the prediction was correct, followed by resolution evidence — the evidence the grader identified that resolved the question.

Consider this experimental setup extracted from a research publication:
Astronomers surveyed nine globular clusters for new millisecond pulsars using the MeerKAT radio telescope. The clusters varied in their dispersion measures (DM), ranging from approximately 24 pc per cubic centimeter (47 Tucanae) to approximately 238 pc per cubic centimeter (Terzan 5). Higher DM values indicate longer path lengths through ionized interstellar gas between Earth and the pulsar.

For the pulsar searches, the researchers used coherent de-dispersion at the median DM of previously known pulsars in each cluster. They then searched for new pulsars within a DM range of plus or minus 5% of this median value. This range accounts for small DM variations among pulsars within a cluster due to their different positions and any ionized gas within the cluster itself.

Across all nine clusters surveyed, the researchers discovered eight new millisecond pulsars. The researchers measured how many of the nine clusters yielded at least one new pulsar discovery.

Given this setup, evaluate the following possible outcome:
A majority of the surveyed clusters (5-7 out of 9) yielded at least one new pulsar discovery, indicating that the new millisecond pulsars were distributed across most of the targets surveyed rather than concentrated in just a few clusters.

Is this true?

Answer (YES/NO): YES